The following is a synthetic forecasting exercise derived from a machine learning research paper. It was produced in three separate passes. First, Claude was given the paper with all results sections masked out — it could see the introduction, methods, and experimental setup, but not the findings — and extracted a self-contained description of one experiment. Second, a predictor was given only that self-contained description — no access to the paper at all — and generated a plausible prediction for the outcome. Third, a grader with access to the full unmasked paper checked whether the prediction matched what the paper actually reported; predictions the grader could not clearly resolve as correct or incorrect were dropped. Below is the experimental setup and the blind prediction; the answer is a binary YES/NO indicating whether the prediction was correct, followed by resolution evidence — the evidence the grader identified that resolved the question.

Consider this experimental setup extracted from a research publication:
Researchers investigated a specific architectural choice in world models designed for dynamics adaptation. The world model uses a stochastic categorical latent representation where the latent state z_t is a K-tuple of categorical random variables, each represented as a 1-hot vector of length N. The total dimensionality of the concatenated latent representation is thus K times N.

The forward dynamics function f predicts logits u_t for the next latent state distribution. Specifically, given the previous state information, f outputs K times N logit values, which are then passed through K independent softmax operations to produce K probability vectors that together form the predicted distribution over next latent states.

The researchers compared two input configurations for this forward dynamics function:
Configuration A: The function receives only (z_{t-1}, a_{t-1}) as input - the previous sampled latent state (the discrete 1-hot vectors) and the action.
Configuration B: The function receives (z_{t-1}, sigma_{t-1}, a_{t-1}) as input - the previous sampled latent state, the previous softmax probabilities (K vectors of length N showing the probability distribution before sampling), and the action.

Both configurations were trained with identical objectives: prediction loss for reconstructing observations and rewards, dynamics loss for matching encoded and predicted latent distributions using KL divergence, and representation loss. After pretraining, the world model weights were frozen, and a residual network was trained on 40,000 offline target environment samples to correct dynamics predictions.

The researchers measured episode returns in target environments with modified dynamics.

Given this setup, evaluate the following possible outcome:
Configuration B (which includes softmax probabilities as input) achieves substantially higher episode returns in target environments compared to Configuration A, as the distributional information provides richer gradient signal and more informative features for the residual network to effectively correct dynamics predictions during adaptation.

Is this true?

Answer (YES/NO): YES